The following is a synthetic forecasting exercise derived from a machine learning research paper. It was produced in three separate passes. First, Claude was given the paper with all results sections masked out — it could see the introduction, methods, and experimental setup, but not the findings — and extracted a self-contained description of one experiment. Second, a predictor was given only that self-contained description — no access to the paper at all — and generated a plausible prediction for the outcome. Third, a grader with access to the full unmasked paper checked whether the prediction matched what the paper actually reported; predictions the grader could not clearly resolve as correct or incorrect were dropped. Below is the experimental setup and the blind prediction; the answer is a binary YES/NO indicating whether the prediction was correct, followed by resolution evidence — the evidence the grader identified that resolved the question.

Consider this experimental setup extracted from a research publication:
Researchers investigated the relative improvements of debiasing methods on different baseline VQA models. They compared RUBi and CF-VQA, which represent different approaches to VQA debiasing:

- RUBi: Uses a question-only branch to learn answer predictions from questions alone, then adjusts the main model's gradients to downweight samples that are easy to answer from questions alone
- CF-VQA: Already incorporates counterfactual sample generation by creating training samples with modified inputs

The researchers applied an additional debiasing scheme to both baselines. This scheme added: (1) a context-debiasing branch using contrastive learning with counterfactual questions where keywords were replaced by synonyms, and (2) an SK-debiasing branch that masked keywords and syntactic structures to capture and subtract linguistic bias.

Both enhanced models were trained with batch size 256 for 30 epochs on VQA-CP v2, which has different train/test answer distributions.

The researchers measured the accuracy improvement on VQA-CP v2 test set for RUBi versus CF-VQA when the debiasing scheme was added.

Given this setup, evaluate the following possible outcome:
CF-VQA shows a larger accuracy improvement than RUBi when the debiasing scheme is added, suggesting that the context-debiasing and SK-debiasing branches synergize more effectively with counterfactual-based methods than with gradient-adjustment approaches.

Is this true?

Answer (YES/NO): NO